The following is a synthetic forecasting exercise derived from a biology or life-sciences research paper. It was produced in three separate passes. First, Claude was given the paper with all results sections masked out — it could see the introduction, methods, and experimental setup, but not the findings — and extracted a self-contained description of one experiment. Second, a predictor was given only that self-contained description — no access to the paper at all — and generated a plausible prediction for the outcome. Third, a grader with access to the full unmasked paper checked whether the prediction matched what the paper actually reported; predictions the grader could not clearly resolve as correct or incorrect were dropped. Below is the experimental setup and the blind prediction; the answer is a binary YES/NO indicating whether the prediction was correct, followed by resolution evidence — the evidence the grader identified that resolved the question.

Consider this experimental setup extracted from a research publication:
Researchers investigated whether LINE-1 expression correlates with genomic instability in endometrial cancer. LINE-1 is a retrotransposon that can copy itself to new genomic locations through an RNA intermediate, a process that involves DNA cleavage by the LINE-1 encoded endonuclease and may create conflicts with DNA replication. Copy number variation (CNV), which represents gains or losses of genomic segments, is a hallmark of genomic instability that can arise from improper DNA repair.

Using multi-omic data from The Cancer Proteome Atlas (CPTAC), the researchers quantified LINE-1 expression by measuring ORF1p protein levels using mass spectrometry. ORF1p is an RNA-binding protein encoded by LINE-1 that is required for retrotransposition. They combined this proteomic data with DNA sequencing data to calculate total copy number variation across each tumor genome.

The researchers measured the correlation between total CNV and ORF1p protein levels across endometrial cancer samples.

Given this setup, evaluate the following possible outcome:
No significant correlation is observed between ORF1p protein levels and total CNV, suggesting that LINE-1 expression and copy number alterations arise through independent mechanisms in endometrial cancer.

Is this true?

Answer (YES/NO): NO